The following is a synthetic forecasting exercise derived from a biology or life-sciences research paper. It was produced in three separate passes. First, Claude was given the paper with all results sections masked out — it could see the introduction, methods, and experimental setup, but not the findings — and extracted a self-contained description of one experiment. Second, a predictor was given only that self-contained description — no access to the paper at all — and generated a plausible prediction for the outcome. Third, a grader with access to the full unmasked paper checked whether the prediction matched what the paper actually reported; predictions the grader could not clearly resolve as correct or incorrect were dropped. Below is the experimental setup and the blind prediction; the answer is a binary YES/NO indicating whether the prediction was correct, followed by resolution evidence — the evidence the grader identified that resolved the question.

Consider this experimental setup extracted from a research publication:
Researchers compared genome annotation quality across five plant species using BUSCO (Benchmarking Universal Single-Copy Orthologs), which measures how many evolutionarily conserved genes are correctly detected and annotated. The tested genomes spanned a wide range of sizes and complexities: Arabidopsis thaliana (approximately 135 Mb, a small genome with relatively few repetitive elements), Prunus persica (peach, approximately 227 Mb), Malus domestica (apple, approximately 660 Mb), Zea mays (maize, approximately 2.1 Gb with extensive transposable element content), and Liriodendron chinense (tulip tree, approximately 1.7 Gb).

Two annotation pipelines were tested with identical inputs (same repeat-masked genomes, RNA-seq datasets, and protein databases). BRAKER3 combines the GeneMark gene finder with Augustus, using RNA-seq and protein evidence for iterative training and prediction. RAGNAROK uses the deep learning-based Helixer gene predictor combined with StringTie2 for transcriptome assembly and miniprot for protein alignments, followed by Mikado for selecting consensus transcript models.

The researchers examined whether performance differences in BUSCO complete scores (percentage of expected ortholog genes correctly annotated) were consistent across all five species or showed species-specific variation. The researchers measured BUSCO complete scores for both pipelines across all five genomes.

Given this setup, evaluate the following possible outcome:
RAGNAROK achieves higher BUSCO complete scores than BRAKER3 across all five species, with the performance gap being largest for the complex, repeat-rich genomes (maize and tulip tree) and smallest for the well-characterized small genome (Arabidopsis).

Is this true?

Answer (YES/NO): NO